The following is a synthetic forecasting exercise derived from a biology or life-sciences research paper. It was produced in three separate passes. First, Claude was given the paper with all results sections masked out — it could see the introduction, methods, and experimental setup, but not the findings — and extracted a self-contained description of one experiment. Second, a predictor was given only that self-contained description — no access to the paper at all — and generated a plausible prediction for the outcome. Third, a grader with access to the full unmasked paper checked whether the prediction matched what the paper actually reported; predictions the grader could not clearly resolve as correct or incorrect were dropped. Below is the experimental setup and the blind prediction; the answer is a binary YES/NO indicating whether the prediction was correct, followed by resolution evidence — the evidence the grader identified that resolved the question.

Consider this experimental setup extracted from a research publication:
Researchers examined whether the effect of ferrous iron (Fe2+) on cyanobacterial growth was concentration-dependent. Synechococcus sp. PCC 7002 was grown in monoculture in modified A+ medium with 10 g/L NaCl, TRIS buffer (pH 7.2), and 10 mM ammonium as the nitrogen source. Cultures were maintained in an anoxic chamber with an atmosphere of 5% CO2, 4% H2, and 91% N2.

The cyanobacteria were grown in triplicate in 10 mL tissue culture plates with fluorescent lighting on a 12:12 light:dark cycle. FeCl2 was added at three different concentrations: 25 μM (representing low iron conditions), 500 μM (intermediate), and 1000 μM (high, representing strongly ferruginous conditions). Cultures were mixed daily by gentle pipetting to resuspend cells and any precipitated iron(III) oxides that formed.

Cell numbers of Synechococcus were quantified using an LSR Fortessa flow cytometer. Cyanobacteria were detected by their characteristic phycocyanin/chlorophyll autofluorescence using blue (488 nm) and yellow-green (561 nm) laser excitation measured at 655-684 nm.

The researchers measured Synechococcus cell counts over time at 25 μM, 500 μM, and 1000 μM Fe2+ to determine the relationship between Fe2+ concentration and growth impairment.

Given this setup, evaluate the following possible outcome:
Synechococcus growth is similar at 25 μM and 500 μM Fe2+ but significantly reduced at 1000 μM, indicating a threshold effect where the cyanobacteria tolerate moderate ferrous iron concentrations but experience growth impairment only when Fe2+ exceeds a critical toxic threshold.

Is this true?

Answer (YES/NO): YES